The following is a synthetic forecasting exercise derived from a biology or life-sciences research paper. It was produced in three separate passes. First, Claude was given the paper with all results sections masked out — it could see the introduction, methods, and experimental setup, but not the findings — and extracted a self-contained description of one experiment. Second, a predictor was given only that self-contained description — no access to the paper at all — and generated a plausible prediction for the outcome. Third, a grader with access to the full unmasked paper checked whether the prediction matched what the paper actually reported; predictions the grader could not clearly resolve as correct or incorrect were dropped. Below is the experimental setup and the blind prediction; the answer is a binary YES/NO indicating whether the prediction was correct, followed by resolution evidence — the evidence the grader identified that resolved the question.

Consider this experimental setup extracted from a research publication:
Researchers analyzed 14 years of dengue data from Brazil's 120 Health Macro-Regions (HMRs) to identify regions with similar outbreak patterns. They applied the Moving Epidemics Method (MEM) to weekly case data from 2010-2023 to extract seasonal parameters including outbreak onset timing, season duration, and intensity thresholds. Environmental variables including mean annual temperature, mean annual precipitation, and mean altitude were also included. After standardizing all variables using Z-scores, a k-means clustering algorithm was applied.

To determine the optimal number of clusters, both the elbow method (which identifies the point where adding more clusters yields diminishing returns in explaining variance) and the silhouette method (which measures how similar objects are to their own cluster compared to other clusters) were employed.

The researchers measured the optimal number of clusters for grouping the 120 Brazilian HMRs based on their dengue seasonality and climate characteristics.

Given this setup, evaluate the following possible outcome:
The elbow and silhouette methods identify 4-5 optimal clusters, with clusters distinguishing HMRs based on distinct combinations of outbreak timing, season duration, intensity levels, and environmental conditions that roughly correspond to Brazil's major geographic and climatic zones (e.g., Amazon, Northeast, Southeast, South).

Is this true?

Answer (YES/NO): YES